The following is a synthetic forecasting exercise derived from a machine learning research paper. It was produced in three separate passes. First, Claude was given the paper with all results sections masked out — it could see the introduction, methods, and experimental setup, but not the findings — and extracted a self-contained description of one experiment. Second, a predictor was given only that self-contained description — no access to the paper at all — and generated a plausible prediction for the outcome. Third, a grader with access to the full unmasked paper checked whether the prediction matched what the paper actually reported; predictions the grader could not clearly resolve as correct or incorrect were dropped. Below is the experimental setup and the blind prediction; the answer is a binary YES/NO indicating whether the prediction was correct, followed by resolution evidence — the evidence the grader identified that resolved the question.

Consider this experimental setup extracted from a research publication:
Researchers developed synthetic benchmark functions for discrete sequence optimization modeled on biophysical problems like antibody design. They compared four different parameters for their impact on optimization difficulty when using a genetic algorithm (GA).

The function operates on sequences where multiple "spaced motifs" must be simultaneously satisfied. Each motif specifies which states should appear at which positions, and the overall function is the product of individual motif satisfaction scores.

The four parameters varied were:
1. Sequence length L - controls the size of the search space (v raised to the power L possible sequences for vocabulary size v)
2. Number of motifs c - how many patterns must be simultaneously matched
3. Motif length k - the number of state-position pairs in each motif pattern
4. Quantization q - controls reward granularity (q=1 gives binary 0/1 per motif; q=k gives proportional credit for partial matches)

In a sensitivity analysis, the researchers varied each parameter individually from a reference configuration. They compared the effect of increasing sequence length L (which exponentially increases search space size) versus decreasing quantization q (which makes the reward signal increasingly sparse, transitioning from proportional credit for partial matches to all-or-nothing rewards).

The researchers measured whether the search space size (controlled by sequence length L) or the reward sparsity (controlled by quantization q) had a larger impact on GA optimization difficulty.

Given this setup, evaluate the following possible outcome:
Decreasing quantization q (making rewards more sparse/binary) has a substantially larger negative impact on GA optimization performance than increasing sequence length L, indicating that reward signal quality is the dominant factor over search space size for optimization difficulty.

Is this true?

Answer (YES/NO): YES